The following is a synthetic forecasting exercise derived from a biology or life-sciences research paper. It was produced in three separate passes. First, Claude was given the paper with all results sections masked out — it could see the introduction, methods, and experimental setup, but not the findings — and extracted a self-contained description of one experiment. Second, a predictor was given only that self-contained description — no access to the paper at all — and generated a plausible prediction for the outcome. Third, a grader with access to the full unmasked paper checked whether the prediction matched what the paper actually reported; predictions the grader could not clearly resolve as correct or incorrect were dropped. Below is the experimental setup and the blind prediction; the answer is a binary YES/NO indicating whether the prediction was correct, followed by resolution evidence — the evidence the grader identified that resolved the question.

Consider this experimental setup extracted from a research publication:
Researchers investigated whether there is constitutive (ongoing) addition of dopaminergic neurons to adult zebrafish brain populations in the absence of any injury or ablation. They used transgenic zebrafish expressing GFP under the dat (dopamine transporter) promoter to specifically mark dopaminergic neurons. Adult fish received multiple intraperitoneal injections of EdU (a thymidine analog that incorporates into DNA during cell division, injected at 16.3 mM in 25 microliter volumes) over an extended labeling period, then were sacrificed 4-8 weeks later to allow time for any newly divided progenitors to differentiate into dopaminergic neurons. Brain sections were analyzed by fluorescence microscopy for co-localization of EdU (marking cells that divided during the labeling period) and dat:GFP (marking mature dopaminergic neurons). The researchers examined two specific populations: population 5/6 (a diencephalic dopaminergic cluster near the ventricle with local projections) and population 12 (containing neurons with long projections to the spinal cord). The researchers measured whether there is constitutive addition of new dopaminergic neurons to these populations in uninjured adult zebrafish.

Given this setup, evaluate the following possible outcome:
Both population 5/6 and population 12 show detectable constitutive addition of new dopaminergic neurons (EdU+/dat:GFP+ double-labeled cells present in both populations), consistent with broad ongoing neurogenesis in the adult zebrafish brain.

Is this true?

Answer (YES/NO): NO